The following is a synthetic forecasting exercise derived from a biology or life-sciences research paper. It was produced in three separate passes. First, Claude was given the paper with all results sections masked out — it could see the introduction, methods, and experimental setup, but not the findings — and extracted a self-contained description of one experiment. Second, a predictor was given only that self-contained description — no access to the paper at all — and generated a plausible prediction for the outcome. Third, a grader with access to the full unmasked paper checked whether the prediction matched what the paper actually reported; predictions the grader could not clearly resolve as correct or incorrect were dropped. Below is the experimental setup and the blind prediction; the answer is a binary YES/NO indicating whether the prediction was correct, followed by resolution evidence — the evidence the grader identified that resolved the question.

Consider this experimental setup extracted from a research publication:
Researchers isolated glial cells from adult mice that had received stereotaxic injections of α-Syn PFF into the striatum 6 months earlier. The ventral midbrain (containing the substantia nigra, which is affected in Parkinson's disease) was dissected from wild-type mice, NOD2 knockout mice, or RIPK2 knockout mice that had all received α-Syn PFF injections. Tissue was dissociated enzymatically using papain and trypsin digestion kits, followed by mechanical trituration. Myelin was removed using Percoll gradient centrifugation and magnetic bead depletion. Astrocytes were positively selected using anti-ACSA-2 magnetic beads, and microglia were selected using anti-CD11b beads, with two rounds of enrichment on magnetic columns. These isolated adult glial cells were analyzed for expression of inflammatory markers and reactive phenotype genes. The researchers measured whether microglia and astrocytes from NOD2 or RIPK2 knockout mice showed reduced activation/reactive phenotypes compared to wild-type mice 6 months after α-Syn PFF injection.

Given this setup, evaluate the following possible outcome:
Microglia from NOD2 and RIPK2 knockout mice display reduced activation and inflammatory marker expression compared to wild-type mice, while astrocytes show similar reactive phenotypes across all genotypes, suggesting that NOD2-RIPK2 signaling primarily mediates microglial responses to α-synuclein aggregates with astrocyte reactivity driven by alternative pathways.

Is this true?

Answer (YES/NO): NO